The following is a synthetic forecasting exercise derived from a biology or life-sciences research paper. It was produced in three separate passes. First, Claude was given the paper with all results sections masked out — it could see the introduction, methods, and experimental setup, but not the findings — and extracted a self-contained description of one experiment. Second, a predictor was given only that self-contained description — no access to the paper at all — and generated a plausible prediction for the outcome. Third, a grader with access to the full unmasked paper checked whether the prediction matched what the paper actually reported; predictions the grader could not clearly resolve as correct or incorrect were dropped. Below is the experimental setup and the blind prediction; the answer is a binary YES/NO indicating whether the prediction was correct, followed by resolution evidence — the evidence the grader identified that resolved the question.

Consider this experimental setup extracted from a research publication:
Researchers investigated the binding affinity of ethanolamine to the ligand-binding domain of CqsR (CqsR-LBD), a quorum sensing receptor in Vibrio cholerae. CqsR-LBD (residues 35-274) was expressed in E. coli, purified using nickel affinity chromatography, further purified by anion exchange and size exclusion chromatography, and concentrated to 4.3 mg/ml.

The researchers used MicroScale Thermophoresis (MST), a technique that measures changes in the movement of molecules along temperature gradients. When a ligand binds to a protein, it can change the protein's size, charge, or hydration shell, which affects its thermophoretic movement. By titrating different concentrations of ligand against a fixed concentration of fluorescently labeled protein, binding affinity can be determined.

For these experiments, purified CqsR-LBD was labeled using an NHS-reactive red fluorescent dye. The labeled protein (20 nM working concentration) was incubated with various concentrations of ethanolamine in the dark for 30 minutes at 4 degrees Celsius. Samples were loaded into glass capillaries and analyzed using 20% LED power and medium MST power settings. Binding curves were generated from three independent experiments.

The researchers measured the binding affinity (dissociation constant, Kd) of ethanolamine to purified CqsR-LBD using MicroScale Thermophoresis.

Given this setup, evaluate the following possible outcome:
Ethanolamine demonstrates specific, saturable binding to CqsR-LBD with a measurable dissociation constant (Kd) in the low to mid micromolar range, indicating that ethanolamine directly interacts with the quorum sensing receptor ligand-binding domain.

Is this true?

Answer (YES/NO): NO